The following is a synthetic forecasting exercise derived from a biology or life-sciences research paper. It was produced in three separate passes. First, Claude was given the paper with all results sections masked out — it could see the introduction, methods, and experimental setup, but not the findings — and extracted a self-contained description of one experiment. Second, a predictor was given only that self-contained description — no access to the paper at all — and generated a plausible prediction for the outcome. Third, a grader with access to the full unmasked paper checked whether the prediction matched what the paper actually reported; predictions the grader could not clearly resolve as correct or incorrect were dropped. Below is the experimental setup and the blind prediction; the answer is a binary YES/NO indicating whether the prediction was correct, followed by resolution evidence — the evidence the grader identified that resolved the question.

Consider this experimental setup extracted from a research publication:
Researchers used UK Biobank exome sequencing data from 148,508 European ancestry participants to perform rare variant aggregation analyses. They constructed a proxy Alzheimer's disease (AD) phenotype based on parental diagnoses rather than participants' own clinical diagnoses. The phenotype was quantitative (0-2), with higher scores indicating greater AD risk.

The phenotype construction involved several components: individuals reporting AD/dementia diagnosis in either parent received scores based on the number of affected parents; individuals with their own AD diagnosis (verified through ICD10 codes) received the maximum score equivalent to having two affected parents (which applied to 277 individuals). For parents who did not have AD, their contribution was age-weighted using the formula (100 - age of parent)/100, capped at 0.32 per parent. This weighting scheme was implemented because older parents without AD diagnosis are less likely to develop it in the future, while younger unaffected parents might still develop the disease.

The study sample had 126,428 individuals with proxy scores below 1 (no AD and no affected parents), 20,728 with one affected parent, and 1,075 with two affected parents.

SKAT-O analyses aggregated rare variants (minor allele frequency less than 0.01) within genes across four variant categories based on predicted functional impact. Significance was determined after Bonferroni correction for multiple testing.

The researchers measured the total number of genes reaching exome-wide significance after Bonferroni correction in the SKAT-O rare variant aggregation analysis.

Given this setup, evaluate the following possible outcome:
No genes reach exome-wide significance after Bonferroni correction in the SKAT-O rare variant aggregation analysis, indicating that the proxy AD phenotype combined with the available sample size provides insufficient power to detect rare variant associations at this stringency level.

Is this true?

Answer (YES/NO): NO